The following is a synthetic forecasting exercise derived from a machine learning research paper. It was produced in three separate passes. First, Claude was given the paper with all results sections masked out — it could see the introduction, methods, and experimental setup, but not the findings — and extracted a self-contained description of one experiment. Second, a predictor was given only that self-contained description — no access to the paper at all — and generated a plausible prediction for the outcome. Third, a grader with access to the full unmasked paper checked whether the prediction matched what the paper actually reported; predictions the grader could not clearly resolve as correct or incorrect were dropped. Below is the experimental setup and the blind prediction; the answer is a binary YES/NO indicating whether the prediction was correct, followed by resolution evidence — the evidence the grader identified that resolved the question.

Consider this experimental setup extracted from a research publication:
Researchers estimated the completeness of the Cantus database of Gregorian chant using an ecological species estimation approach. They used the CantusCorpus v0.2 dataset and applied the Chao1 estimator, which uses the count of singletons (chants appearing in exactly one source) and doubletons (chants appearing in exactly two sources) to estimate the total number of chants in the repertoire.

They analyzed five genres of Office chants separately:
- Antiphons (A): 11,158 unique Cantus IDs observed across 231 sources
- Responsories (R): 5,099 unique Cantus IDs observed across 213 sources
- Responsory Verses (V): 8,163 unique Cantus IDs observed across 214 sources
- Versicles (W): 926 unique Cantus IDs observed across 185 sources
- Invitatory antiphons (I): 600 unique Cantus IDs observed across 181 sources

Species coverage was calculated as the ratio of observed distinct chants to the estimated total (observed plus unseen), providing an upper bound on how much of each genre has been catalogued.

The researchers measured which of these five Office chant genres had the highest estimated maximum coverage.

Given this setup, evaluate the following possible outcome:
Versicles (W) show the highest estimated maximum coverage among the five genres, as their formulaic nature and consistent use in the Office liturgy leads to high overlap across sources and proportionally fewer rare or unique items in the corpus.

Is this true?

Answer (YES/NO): YES